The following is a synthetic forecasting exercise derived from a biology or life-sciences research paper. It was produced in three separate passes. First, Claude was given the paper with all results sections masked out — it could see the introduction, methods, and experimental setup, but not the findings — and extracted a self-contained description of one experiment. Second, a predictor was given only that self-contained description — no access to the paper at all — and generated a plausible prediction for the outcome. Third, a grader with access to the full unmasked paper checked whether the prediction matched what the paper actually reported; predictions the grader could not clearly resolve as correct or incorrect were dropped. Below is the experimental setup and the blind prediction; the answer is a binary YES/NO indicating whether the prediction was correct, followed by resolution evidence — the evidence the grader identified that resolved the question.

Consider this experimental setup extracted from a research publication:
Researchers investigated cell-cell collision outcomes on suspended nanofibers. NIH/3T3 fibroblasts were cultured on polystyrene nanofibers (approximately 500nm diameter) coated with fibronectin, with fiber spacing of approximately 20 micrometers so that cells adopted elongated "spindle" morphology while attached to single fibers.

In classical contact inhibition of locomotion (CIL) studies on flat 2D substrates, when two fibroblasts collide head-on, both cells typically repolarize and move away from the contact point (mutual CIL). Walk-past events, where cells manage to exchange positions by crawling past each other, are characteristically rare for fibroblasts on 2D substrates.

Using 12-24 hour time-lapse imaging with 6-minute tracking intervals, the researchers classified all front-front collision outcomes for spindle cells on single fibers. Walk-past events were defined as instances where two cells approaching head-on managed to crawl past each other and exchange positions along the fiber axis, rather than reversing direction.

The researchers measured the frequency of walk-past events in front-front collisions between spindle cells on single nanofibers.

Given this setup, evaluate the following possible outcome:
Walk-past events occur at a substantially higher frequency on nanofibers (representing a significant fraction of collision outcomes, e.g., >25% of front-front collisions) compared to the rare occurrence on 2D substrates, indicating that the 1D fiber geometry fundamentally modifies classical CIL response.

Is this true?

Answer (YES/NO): YES